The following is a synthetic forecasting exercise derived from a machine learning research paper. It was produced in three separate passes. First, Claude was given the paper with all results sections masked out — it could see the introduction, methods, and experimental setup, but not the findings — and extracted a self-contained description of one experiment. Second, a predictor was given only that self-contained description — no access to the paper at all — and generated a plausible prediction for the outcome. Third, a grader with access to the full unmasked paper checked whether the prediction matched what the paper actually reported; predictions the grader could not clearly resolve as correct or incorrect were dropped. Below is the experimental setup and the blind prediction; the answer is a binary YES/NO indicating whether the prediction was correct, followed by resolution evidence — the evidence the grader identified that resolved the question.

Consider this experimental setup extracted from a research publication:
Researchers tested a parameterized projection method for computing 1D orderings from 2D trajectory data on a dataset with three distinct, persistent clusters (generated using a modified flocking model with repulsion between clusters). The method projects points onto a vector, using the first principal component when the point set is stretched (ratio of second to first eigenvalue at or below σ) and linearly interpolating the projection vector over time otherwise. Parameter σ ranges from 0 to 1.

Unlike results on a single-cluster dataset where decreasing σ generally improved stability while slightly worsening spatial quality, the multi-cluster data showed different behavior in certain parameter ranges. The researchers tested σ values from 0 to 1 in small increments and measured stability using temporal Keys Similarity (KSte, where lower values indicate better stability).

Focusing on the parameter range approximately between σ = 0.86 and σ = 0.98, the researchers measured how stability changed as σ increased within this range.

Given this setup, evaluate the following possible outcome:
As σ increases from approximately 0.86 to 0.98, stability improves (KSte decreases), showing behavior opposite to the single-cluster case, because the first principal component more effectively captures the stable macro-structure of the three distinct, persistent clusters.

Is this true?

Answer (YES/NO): NO